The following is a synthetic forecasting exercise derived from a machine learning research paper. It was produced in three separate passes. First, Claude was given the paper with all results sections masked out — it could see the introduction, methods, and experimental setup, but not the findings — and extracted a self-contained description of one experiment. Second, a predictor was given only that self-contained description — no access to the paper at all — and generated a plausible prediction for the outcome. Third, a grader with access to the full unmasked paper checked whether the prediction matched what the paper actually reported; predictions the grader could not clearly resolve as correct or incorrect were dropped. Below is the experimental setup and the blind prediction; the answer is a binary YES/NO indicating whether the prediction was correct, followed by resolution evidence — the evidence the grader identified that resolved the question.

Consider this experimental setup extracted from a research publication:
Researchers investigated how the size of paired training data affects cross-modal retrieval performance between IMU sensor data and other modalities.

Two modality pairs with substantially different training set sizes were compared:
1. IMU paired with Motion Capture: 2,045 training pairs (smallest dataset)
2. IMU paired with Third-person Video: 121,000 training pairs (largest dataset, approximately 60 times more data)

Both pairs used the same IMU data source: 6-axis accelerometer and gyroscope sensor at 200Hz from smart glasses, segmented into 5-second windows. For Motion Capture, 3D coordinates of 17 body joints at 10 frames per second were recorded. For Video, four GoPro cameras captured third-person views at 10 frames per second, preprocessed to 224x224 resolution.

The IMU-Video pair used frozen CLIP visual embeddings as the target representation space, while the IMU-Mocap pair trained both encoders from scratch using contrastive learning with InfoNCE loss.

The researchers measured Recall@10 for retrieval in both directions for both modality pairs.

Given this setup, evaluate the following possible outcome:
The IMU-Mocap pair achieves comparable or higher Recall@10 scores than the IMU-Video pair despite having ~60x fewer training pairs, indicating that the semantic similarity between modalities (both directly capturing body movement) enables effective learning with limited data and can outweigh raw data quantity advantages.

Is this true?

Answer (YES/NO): YES